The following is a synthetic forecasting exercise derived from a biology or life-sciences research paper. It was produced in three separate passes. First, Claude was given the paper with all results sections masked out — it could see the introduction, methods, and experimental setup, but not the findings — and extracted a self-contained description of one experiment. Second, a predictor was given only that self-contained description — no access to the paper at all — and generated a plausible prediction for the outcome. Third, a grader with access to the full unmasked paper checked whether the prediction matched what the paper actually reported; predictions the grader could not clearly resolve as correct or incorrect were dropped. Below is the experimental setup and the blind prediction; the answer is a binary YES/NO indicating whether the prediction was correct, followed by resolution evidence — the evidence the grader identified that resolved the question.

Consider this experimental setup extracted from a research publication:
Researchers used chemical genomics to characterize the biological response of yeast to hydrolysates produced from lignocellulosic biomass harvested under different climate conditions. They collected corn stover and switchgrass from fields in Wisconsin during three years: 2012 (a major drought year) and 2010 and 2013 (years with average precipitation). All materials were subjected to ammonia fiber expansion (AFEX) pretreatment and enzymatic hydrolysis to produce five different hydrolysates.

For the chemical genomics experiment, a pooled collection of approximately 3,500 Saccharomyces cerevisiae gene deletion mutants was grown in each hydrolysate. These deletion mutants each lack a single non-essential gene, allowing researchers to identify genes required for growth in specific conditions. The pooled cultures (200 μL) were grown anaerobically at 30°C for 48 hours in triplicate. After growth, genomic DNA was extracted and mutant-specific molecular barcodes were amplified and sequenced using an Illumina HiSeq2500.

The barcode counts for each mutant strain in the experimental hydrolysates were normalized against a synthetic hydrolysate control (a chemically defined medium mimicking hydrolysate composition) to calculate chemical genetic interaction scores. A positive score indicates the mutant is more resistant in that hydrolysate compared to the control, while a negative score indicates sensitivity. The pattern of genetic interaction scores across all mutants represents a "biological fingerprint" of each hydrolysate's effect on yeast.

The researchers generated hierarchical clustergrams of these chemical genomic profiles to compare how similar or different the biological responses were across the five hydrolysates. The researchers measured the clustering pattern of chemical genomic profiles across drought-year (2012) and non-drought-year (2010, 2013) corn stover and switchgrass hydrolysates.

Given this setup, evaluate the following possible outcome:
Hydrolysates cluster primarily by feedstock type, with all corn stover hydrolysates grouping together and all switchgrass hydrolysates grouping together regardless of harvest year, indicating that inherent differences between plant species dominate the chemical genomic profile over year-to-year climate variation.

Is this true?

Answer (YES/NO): NO